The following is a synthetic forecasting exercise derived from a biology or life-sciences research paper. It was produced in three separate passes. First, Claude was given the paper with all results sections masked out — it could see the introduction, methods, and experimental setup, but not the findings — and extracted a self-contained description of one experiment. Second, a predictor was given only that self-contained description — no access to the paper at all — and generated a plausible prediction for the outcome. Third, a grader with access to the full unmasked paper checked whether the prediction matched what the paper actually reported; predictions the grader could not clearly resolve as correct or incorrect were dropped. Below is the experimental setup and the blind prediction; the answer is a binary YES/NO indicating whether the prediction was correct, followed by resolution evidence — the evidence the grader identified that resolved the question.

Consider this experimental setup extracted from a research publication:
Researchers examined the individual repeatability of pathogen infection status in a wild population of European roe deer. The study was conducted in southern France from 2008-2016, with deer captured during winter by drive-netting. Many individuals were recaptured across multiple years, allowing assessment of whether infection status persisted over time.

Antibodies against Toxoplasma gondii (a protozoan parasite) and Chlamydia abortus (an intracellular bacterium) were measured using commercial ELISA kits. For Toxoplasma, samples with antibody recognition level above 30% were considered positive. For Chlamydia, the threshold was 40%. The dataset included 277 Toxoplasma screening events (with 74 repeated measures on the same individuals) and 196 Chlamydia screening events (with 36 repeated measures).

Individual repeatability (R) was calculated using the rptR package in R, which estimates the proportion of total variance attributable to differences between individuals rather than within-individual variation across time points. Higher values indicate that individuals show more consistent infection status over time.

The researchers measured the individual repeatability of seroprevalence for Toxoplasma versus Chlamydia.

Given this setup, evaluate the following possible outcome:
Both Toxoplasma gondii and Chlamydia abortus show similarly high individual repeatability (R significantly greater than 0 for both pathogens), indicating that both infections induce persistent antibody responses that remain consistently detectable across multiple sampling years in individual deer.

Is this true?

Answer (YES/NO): NO